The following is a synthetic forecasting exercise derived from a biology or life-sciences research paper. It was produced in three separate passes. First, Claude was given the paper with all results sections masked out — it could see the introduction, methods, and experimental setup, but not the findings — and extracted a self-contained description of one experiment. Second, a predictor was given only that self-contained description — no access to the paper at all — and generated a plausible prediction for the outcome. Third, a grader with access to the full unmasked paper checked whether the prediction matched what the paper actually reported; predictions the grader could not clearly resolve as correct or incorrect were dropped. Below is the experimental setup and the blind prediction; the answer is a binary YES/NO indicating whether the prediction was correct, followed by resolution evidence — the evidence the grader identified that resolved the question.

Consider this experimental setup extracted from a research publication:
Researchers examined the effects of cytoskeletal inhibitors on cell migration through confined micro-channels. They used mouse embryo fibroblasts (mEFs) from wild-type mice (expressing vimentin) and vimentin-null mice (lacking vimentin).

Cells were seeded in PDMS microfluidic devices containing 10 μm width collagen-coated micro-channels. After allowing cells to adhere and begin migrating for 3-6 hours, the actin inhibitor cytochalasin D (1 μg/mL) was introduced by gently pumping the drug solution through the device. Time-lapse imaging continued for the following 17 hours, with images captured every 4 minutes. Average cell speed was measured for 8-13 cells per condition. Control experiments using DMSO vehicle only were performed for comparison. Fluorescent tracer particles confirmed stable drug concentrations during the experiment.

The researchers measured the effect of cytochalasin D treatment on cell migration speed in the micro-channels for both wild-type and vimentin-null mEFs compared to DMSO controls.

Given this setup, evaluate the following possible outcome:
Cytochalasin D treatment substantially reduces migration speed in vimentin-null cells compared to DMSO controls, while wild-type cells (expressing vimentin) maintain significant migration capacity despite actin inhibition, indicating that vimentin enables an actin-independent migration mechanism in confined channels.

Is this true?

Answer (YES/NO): NO